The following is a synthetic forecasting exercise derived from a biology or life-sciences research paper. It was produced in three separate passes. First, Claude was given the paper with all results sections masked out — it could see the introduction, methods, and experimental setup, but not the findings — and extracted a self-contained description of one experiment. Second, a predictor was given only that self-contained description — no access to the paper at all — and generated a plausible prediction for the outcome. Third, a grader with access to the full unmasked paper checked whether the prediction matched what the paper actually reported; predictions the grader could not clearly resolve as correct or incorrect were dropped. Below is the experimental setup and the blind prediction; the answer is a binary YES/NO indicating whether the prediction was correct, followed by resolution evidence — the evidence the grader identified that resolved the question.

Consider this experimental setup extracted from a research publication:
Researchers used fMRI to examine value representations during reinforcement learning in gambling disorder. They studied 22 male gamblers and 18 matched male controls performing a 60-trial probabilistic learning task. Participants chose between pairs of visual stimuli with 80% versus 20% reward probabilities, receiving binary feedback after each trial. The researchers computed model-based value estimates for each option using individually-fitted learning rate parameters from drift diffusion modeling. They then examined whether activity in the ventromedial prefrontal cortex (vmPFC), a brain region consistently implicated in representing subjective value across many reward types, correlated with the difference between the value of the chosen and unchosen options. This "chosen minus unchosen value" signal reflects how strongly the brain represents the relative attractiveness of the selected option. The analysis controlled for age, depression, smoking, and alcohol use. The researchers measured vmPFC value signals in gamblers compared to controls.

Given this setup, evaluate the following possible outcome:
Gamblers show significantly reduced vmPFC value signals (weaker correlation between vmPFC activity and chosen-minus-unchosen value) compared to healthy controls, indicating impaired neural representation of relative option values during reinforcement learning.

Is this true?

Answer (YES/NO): YES